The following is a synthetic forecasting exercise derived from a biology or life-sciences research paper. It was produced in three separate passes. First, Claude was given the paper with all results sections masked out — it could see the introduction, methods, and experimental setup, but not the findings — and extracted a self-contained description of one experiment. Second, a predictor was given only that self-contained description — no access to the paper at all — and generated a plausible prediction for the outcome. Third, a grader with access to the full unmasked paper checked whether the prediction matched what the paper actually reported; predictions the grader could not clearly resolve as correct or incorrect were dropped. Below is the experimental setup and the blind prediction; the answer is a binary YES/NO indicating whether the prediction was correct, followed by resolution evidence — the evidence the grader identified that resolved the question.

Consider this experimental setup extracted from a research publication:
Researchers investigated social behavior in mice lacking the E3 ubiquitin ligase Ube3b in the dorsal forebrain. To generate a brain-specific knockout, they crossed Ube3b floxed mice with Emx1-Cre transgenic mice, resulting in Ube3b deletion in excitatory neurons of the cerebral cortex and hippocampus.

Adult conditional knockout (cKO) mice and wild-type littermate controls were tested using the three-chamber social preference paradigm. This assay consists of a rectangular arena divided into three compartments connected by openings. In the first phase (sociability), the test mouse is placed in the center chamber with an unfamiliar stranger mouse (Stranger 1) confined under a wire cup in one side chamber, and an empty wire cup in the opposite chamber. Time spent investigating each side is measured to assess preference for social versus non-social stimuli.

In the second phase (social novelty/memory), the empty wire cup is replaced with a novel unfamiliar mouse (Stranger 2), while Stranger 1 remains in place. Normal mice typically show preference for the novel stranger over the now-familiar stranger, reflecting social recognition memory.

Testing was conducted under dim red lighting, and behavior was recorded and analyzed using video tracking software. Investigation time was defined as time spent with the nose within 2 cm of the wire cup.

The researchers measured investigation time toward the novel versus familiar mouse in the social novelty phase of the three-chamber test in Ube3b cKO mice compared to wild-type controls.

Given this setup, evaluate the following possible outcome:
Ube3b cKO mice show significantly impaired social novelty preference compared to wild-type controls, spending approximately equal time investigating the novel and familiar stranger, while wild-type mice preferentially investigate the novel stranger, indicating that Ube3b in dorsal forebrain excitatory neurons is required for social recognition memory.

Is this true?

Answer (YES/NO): NO